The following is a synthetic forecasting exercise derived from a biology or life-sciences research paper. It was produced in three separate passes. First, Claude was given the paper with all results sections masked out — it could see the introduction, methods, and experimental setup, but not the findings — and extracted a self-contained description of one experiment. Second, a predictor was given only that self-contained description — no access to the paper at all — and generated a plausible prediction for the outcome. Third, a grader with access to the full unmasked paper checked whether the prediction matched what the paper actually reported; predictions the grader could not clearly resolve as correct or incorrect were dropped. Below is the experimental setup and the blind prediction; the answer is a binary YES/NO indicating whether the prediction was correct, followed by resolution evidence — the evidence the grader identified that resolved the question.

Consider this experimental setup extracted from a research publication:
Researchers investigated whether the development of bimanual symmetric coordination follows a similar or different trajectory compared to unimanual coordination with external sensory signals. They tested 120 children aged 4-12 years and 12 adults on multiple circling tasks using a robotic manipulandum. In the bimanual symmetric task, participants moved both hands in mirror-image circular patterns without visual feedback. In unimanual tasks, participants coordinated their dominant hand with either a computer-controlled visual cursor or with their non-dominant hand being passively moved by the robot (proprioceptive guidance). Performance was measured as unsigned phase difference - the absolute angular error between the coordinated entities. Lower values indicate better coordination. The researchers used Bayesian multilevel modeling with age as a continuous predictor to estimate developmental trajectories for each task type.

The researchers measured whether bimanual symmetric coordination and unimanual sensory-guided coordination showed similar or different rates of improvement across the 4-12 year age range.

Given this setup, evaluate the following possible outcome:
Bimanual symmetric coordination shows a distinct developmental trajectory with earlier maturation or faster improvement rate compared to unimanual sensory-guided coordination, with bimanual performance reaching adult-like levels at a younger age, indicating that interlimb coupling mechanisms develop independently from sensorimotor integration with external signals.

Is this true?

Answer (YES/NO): YES